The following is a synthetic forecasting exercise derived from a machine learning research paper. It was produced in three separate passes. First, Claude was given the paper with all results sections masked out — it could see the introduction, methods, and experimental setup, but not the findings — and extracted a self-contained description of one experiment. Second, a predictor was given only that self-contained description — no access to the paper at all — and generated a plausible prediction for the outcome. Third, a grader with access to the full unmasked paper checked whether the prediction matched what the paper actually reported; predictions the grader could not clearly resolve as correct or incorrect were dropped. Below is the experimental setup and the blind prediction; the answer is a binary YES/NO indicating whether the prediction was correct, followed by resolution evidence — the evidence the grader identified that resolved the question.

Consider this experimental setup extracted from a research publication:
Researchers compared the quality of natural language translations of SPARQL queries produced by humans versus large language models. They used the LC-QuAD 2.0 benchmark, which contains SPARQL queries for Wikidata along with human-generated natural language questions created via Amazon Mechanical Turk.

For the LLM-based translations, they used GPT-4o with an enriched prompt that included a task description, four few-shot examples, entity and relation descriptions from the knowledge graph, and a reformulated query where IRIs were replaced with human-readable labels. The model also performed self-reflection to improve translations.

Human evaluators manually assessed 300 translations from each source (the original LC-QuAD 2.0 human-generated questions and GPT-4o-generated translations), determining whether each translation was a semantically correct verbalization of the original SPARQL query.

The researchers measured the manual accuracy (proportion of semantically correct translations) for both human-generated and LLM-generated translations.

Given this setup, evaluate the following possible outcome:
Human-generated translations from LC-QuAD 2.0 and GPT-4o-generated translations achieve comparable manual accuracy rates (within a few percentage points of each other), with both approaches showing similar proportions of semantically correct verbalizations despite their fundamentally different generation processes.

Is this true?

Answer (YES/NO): NO